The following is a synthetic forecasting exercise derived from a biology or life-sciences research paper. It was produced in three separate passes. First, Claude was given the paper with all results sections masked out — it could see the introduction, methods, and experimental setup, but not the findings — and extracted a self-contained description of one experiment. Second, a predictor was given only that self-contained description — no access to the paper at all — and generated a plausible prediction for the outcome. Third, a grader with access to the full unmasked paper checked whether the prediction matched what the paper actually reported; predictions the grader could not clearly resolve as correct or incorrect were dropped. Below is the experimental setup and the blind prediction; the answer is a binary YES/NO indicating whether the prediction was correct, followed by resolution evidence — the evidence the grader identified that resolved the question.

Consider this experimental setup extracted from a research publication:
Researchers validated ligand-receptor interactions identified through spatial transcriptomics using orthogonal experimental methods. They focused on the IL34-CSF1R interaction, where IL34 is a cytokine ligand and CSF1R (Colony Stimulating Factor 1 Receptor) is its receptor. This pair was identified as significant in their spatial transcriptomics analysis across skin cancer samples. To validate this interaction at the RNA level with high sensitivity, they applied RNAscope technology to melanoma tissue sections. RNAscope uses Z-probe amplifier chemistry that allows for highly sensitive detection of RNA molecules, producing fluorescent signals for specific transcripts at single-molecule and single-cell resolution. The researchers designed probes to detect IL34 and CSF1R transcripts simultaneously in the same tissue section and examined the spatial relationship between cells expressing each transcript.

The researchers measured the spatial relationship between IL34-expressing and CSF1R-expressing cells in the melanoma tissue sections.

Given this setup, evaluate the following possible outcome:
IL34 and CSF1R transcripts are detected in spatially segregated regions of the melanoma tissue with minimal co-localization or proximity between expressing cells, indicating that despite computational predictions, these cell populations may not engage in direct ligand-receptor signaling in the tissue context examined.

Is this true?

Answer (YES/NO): NO